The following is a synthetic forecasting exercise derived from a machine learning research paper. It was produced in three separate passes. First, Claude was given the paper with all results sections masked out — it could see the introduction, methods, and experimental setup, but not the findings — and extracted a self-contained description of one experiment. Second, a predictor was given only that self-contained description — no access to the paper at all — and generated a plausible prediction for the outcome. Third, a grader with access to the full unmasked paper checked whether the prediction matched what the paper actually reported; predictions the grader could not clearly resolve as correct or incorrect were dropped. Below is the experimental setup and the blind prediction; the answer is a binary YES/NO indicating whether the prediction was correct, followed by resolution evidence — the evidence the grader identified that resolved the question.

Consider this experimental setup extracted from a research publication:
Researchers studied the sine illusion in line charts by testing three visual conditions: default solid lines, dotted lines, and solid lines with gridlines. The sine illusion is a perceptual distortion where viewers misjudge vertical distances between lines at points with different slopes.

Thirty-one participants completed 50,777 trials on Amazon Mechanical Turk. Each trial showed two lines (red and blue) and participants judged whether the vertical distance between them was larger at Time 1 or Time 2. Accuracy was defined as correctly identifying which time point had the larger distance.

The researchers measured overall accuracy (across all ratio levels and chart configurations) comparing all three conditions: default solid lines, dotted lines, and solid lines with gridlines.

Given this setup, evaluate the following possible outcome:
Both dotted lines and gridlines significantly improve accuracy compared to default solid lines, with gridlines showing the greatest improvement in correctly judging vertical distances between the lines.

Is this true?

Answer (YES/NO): NO